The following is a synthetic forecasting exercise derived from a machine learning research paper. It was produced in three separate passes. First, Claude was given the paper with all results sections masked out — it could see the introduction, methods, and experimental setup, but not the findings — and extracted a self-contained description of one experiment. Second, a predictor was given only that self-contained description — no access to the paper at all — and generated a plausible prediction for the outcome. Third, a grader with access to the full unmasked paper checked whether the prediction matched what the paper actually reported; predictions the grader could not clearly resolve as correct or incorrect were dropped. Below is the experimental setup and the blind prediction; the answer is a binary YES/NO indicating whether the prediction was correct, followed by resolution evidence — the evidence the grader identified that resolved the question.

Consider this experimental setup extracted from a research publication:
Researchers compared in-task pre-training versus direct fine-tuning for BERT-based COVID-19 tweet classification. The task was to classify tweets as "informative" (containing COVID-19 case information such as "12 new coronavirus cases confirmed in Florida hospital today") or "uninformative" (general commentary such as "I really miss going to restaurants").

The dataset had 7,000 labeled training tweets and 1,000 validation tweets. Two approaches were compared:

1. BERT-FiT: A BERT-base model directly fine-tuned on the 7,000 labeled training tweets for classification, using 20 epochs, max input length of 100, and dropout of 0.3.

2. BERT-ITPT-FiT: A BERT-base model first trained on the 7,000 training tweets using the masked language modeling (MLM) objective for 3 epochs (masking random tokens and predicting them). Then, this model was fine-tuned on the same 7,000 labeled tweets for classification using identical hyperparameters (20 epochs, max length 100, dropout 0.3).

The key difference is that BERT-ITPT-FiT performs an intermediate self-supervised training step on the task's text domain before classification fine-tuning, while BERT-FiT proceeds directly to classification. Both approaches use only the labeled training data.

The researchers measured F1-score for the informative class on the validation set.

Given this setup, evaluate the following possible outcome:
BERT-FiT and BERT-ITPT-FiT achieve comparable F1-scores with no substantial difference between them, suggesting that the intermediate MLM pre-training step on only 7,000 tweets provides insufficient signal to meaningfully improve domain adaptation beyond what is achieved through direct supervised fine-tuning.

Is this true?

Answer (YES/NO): YES